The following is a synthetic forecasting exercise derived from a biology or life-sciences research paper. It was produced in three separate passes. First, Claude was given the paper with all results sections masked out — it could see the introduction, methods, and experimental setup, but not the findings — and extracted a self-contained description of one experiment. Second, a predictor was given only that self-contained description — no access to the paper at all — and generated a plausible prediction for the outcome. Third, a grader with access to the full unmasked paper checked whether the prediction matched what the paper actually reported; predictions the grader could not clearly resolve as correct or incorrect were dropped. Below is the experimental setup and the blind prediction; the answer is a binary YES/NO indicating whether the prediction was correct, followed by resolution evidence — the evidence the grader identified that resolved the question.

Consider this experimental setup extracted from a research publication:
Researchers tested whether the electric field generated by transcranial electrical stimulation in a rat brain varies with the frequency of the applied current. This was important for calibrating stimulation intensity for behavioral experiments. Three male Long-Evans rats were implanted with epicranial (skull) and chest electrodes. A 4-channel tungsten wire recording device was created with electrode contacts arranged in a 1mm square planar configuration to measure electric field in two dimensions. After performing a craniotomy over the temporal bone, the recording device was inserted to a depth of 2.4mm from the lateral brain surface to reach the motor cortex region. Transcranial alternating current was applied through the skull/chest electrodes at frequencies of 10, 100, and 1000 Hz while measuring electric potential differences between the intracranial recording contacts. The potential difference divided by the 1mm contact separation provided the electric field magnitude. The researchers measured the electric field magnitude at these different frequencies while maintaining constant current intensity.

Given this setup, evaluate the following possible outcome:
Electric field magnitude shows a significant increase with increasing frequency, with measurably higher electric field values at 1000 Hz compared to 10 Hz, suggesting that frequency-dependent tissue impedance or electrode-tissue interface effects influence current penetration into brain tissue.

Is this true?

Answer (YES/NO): NO